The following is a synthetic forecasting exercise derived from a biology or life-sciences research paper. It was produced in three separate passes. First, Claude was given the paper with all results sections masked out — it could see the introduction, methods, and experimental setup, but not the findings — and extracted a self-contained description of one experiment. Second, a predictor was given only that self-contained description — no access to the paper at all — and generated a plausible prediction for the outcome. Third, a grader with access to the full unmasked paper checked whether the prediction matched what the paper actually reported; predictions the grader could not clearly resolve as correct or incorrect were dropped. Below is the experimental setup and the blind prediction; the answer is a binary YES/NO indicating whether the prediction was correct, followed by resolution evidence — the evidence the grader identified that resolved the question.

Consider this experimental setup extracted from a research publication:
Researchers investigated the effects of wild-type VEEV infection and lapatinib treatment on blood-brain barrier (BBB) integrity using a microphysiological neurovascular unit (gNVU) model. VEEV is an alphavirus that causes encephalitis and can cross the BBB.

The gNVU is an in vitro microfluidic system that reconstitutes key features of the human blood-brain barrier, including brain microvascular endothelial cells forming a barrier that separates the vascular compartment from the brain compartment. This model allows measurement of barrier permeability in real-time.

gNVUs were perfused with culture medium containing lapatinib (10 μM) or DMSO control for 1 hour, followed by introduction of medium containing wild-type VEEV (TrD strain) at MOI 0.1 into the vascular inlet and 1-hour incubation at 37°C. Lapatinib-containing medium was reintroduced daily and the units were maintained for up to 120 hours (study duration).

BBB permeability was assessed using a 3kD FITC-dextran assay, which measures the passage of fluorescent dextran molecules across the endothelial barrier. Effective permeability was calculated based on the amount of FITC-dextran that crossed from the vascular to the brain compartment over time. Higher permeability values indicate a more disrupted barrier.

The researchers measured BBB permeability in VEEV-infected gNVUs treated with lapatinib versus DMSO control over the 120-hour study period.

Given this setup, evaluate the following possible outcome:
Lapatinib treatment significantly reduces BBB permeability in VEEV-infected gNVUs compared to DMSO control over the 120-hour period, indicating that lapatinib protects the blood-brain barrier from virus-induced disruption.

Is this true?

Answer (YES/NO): YES